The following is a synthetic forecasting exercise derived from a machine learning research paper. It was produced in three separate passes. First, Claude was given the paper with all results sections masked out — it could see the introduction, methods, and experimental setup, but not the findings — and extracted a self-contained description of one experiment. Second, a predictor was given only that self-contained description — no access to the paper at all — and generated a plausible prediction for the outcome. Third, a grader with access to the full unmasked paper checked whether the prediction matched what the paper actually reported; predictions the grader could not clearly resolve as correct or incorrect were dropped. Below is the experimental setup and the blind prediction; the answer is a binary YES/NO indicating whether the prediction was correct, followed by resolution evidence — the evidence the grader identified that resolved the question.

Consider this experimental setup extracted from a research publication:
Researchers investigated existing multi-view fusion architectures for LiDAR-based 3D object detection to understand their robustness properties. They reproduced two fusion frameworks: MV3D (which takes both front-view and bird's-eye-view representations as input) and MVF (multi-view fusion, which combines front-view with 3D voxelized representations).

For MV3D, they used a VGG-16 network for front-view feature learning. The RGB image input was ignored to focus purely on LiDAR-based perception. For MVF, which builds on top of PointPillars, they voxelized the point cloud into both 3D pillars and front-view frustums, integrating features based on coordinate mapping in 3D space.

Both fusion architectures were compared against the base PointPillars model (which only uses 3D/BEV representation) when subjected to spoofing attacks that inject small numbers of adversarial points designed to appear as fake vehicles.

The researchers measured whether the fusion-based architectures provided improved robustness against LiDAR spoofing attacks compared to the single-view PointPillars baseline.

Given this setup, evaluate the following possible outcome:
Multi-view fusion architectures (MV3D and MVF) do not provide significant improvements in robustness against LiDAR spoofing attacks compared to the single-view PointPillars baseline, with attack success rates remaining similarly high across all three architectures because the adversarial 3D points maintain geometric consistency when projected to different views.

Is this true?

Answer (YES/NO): NO